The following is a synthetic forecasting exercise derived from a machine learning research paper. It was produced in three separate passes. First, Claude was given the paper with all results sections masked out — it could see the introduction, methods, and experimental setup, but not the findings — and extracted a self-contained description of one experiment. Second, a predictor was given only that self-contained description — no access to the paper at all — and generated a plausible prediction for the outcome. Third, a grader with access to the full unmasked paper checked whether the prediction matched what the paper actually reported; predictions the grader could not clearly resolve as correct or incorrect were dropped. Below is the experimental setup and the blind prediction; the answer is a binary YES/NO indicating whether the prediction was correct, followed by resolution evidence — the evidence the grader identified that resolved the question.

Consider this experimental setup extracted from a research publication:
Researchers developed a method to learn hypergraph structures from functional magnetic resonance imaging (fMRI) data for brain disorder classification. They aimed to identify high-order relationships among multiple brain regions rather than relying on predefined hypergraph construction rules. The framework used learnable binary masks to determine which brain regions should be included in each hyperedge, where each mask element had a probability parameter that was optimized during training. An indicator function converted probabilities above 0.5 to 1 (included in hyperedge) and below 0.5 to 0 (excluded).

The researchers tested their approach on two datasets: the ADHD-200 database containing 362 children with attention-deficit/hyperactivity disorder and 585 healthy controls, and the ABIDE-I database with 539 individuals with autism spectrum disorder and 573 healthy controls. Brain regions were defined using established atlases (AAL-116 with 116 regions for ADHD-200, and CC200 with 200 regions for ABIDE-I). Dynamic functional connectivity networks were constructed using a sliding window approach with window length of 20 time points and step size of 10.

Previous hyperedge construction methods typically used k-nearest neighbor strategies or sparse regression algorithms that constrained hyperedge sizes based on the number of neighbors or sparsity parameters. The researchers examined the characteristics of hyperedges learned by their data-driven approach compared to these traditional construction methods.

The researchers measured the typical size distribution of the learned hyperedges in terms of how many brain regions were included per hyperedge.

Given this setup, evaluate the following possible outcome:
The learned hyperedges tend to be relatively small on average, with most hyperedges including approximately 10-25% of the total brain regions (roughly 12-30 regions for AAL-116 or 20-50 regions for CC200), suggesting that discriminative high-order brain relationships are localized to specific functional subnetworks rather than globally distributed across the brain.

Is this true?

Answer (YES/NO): NO